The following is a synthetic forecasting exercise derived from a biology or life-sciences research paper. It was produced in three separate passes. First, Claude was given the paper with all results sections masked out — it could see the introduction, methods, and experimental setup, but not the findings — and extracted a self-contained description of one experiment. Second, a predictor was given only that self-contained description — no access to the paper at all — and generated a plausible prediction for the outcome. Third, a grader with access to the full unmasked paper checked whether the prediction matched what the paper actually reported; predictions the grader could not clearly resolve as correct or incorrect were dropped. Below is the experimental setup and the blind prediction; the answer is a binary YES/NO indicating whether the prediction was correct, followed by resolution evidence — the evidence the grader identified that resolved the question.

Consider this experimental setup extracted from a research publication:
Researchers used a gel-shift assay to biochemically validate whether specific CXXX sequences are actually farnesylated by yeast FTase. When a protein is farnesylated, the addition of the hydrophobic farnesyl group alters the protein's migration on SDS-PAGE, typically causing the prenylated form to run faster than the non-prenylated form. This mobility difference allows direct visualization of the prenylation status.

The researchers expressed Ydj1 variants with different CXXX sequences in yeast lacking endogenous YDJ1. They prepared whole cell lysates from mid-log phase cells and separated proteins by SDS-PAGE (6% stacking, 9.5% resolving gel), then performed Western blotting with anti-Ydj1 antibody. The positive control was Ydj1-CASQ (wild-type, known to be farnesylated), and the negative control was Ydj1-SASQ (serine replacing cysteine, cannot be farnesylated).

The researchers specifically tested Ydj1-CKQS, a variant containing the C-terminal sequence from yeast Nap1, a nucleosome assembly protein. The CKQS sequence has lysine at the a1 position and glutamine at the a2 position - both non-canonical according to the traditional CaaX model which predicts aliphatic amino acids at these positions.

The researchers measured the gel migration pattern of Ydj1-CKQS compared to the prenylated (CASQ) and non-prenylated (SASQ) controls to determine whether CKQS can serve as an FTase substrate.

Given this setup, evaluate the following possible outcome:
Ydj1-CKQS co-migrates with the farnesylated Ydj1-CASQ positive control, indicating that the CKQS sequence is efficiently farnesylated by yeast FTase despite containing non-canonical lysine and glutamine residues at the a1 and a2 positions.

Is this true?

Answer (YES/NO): YES